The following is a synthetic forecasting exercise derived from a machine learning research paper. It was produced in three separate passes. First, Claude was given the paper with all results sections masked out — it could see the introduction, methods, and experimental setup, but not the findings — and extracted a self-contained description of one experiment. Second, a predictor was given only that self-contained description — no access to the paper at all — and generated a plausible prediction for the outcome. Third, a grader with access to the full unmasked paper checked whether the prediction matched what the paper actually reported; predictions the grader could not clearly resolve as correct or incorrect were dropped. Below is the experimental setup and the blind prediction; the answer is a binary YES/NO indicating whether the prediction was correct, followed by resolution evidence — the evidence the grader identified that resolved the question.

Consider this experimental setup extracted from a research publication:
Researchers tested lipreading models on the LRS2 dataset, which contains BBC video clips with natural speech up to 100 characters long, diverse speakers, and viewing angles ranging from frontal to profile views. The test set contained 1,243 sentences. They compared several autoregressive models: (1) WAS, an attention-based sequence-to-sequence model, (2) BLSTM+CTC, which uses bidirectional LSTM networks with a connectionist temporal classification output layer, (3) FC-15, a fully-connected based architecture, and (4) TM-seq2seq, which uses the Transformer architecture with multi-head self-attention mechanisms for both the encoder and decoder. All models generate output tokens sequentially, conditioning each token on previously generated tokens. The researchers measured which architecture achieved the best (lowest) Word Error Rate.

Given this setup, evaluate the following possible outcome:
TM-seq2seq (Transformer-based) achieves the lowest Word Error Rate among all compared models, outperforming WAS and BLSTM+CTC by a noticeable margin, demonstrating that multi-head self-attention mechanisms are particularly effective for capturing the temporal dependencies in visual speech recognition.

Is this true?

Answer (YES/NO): YES